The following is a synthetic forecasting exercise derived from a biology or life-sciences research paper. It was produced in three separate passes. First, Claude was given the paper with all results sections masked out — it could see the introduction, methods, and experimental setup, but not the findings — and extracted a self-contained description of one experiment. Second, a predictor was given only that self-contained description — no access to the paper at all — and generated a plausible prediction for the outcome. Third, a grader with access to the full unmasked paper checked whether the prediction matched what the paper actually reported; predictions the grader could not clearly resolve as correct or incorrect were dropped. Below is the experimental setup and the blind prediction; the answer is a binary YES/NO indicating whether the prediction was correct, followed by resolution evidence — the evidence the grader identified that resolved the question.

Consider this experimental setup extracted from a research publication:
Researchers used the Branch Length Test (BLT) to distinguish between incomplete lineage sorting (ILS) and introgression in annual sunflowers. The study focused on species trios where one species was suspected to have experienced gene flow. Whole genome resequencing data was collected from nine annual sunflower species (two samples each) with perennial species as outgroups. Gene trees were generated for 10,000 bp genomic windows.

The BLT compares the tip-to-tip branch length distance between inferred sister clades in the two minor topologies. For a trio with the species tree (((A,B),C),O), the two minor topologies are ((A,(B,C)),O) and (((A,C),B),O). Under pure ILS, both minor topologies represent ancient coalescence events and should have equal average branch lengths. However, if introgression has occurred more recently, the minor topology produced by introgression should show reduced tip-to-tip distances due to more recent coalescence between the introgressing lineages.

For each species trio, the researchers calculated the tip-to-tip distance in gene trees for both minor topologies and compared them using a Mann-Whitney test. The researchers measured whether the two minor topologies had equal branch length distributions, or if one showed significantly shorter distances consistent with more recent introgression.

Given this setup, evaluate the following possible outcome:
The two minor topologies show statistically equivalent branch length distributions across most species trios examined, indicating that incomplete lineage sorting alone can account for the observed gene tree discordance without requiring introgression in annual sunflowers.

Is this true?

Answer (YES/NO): NO